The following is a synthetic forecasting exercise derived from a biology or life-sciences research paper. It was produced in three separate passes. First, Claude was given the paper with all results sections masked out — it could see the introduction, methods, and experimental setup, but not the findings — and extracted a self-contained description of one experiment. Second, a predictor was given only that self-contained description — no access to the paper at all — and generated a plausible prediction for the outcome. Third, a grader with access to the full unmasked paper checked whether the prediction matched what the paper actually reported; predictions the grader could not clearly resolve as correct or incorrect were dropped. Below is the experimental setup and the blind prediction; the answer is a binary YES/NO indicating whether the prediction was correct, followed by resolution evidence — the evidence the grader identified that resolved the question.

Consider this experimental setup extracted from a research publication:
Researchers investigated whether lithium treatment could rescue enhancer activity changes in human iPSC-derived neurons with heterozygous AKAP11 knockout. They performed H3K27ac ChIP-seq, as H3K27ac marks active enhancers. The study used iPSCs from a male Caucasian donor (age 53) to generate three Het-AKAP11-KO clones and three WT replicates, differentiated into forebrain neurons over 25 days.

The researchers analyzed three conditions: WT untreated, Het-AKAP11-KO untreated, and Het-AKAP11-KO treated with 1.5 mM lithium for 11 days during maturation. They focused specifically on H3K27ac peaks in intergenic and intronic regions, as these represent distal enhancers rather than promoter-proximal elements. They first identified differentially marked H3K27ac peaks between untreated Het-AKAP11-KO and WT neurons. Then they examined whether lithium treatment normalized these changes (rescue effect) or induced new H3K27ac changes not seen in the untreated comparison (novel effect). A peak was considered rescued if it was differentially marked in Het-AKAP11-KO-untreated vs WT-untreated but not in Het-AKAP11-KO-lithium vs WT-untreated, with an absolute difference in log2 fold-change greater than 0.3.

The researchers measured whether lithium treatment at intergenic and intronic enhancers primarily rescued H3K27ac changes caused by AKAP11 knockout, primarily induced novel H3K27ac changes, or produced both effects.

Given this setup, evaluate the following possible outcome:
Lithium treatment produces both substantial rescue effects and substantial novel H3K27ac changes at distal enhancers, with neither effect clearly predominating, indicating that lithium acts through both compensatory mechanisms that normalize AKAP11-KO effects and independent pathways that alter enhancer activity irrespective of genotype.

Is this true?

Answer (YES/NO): NO